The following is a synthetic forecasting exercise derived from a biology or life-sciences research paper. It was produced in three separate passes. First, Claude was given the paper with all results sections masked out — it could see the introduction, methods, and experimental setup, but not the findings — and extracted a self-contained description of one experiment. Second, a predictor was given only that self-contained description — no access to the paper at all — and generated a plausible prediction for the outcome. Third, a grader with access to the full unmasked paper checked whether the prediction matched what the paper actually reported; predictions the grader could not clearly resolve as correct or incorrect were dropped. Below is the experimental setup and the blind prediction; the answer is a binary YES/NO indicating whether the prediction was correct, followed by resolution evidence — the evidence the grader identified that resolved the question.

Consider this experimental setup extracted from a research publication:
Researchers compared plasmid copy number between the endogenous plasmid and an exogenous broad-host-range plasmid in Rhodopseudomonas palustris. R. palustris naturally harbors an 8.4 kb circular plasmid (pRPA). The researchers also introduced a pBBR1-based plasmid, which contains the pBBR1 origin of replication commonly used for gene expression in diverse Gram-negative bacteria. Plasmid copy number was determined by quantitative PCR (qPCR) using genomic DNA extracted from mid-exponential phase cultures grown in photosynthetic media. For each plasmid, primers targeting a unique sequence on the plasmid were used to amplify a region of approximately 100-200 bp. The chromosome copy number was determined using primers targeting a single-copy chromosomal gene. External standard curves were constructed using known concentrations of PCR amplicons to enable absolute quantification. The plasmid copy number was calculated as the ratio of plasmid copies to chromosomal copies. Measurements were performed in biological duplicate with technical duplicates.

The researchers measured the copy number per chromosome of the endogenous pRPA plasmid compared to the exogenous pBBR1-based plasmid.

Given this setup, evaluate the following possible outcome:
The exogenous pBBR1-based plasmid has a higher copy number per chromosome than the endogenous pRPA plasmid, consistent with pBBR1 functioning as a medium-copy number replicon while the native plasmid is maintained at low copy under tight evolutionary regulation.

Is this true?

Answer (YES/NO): NO